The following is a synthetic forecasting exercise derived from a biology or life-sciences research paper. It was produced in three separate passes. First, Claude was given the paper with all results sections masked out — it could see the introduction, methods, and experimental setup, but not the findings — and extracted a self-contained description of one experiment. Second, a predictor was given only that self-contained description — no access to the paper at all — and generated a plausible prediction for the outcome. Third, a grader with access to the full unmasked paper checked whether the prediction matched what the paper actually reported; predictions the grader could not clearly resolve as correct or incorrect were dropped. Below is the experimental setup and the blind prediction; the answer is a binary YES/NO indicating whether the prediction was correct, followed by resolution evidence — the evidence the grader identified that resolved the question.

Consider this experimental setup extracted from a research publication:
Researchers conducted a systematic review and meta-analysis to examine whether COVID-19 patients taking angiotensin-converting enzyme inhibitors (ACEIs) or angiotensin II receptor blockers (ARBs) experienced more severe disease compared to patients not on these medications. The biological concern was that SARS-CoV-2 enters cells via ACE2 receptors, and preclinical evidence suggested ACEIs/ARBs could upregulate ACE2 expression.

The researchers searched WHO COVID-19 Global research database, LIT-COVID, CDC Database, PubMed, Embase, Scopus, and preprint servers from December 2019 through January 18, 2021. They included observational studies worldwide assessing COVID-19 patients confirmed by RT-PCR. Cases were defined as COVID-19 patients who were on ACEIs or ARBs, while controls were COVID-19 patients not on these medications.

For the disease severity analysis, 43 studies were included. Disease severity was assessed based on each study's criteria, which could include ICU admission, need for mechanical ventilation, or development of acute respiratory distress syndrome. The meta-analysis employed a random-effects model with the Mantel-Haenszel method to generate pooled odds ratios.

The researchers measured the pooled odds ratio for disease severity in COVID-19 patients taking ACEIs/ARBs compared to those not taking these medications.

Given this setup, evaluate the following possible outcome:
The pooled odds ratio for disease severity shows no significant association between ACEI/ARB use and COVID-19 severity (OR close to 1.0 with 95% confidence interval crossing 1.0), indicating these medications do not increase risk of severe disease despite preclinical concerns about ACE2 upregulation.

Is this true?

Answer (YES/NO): YES